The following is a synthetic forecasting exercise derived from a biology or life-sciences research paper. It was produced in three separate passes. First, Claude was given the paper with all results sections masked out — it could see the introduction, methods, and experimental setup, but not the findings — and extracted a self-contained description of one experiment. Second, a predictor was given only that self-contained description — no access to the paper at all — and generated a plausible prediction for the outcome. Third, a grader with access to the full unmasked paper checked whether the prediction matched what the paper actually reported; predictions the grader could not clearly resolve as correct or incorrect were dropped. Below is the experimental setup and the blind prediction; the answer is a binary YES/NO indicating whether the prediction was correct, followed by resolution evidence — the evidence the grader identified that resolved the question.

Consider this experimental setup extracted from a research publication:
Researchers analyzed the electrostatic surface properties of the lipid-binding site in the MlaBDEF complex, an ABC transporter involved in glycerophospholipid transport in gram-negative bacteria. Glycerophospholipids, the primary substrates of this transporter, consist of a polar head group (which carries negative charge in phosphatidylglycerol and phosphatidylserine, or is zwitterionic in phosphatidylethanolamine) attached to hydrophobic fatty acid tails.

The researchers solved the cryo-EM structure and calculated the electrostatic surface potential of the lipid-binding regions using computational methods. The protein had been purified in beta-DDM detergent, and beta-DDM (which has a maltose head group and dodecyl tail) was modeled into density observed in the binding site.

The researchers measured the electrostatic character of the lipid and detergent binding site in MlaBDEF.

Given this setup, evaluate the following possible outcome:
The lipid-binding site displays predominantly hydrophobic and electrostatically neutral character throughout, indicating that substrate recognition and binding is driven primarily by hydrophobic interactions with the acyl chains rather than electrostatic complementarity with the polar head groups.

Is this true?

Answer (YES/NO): NO